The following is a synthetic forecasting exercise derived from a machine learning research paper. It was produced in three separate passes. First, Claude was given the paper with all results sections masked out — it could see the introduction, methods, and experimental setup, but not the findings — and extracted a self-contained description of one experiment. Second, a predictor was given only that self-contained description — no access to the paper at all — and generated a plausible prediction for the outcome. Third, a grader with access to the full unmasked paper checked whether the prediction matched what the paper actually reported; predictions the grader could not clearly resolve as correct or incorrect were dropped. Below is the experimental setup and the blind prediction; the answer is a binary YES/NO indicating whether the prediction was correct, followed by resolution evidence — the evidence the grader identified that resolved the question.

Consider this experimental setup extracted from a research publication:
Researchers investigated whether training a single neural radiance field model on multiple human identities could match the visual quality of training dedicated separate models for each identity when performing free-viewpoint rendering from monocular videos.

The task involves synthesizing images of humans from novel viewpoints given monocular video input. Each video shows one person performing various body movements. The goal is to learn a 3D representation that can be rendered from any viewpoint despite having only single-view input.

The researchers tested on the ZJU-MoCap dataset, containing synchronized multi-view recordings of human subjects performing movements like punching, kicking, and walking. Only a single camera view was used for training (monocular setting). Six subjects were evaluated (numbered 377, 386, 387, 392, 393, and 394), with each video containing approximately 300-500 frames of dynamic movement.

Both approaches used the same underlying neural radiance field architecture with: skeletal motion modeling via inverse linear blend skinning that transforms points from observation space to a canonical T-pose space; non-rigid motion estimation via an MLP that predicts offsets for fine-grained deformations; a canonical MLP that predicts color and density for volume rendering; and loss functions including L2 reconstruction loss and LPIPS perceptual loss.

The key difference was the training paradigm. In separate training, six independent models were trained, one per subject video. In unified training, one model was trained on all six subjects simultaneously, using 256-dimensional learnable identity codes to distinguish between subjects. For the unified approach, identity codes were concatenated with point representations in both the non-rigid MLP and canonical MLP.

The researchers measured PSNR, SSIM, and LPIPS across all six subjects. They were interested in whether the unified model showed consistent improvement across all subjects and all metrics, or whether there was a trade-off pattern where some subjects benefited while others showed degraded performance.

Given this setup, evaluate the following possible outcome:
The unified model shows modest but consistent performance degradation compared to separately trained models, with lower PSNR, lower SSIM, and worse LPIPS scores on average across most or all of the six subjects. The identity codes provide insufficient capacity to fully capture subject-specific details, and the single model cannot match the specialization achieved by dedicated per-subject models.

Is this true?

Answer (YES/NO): NO